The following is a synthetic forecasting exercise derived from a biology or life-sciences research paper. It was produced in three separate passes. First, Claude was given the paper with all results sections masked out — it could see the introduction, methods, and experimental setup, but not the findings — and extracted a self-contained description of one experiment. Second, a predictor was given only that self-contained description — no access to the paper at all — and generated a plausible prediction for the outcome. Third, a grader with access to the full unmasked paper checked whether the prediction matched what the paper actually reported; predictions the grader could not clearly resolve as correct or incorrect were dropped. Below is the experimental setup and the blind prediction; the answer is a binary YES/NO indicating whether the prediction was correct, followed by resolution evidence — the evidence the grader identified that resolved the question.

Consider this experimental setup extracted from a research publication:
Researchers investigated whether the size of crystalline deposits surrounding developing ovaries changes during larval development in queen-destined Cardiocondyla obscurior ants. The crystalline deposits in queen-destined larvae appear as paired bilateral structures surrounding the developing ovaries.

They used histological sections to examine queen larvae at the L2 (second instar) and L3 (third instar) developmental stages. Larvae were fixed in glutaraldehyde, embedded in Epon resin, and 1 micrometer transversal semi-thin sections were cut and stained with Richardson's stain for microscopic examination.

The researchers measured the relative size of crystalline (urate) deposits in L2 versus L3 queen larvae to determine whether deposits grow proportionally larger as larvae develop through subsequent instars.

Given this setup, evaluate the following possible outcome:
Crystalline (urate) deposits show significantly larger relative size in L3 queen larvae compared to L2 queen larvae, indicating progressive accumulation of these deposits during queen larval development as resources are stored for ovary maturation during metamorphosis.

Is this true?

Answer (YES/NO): NO